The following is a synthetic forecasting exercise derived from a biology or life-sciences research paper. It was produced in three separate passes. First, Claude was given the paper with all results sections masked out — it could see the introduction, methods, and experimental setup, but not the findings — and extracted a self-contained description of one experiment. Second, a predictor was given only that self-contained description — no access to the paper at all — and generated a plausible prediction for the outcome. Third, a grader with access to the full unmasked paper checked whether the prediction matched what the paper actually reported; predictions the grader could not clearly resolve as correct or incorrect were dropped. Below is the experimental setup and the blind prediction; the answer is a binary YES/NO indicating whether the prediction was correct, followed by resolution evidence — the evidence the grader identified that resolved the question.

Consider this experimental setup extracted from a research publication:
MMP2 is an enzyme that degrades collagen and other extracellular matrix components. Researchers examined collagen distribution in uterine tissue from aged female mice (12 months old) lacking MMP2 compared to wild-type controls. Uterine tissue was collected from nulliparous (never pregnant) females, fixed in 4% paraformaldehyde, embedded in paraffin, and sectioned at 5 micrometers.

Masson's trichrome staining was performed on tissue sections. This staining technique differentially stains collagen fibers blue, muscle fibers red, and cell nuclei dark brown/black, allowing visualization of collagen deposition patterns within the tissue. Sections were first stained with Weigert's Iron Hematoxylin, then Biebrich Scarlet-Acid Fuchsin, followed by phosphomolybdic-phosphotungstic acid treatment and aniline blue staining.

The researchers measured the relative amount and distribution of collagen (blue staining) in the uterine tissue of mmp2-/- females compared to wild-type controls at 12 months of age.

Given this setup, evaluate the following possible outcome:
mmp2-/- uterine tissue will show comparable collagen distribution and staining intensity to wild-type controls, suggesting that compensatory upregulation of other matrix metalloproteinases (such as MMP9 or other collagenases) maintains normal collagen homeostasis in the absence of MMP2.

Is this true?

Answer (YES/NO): NO